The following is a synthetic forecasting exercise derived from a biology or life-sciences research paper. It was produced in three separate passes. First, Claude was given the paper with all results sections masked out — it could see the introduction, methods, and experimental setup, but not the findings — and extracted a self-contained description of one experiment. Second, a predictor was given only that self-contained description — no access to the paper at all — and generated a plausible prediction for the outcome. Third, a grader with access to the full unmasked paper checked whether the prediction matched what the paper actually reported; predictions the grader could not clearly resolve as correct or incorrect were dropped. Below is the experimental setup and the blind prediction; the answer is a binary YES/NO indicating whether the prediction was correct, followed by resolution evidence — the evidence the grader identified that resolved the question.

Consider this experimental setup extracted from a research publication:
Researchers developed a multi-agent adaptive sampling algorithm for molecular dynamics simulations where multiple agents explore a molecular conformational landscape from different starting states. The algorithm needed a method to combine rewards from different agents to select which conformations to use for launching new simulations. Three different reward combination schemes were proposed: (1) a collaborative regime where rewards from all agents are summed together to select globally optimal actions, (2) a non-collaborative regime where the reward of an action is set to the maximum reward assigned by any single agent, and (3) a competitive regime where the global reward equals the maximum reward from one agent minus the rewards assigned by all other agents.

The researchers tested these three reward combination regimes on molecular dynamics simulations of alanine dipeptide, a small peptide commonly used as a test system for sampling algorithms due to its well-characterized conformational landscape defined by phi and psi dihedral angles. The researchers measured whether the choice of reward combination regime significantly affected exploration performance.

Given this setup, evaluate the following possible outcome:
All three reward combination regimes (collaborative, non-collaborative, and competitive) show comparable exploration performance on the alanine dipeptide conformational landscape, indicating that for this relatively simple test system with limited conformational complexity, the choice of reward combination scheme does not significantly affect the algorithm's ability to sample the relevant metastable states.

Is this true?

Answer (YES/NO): YES